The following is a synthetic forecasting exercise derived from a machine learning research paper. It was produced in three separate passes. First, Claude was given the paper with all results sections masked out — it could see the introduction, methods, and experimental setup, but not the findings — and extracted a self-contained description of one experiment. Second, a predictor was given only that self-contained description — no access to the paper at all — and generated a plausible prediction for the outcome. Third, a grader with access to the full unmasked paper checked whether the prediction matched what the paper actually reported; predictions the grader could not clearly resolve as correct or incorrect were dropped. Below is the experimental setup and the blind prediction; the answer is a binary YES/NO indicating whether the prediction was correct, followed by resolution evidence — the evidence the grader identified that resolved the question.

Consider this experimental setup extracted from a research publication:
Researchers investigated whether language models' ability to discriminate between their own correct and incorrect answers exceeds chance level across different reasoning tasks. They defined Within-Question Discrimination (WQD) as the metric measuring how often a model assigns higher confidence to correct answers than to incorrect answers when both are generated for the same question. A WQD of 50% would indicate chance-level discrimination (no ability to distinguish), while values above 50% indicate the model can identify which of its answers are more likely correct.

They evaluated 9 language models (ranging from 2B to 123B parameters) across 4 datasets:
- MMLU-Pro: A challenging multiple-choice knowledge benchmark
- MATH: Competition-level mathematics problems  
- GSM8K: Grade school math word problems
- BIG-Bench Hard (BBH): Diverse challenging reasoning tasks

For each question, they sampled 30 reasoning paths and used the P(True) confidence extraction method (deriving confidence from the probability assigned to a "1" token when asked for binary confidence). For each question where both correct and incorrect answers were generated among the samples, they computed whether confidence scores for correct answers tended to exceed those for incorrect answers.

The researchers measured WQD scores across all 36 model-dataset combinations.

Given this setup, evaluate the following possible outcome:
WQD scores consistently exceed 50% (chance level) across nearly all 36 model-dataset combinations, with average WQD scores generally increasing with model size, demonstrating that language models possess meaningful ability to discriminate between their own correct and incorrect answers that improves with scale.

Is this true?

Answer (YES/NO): NO